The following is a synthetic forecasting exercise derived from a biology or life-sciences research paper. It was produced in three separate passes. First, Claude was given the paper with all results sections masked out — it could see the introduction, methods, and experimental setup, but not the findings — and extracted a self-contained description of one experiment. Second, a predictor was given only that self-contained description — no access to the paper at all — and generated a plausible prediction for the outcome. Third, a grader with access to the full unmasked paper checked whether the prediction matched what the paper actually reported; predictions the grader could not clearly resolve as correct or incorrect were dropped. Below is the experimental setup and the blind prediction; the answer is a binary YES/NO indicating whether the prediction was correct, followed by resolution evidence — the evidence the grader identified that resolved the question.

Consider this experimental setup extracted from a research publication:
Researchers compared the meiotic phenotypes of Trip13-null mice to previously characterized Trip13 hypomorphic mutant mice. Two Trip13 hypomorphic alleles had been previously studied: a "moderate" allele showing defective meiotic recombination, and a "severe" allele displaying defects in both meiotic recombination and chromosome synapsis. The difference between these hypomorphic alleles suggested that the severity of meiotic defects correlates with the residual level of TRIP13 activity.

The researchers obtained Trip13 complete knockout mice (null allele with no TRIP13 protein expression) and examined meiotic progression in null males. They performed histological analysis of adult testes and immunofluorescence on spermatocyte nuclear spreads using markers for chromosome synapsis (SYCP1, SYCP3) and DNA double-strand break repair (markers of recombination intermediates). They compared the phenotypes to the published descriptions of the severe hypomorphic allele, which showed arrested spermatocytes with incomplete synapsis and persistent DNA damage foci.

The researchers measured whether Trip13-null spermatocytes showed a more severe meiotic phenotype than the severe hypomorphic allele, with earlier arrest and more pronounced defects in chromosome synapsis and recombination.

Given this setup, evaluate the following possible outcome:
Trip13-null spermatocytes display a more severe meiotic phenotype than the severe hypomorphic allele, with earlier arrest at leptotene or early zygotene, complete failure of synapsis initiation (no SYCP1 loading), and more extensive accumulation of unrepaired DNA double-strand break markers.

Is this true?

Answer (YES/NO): NO